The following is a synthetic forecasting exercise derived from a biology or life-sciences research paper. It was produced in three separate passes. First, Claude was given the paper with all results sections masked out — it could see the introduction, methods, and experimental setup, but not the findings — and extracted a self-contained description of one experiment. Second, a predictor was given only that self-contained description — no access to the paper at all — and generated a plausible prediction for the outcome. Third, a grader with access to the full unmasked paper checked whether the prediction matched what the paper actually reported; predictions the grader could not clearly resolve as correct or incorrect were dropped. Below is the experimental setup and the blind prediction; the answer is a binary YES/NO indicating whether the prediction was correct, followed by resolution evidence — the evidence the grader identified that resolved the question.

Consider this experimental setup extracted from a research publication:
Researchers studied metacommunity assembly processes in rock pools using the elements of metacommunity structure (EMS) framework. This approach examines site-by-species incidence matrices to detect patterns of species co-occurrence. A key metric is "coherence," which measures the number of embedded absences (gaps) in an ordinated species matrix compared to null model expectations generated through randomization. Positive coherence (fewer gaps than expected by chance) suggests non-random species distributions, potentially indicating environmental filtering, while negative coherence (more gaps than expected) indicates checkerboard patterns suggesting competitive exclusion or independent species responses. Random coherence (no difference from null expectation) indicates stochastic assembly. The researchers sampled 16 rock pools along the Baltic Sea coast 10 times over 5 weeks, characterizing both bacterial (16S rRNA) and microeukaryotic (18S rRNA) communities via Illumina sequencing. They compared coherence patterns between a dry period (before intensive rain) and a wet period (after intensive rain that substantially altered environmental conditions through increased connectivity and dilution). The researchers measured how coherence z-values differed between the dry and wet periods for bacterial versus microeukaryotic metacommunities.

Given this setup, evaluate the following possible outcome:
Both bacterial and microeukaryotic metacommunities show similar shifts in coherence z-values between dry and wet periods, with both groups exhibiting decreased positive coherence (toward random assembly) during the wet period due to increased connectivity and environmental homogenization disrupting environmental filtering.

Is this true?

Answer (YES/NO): NO